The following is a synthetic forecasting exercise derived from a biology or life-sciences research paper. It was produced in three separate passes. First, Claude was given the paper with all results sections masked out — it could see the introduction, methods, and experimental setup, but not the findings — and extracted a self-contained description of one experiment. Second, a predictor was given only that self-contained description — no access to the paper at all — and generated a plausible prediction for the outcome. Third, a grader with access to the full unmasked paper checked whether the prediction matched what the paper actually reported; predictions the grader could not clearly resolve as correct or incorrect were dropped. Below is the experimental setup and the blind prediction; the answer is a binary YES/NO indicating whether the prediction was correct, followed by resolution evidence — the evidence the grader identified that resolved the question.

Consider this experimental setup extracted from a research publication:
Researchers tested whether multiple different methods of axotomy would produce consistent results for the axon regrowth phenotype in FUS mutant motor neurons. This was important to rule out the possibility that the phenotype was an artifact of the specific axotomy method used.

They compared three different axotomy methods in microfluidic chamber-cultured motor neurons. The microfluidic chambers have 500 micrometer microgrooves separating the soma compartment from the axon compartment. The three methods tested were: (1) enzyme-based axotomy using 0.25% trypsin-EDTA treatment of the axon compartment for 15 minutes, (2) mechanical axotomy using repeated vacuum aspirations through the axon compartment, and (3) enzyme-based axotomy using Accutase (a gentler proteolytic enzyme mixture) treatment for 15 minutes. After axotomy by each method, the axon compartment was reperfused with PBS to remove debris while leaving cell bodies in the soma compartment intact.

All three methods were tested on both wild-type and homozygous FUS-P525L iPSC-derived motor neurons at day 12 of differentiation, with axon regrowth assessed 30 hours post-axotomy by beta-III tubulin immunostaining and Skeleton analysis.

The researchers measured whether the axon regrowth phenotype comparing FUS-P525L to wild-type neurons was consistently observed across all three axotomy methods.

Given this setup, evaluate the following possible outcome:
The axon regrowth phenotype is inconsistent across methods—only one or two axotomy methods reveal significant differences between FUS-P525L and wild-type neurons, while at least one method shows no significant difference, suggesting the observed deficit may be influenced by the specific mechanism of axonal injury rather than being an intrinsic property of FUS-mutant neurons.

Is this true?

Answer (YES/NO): NO